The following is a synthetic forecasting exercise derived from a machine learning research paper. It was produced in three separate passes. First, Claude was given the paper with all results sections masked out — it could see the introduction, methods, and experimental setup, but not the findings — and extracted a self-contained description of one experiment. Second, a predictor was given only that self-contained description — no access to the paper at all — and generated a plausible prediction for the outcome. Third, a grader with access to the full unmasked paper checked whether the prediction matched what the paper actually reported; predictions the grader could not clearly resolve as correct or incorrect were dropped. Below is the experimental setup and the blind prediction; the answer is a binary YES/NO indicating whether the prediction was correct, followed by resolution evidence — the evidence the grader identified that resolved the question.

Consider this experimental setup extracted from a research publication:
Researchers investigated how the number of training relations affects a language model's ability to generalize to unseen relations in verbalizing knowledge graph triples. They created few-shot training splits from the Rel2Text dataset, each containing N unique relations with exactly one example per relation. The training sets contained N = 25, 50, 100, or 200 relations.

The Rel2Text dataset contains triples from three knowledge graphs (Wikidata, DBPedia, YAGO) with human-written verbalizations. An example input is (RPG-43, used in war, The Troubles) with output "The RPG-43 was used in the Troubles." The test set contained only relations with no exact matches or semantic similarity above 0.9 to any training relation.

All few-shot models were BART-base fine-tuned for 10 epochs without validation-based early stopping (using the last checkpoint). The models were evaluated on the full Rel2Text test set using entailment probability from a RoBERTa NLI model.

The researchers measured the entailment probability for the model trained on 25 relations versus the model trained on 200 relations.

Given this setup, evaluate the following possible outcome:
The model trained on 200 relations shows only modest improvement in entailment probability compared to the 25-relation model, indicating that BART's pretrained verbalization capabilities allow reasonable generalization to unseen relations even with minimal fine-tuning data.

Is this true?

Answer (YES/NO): NO